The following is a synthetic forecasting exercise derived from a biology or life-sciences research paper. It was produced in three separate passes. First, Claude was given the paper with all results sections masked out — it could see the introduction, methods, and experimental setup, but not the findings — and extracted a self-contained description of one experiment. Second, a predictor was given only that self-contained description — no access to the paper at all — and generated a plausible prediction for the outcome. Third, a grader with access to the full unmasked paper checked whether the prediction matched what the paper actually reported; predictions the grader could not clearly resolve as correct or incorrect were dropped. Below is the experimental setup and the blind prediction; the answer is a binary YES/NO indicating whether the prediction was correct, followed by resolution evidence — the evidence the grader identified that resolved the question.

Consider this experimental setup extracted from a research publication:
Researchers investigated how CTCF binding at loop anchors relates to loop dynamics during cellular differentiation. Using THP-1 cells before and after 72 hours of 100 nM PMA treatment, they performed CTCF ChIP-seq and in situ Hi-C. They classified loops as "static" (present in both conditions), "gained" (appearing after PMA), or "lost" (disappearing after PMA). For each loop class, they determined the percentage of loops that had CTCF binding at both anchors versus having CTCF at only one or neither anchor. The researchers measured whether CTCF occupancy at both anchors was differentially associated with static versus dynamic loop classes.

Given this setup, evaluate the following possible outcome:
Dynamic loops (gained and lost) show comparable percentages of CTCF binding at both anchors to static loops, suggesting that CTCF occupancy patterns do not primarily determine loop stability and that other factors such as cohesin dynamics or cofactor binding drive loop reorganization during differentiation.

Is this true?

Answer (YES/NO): NO